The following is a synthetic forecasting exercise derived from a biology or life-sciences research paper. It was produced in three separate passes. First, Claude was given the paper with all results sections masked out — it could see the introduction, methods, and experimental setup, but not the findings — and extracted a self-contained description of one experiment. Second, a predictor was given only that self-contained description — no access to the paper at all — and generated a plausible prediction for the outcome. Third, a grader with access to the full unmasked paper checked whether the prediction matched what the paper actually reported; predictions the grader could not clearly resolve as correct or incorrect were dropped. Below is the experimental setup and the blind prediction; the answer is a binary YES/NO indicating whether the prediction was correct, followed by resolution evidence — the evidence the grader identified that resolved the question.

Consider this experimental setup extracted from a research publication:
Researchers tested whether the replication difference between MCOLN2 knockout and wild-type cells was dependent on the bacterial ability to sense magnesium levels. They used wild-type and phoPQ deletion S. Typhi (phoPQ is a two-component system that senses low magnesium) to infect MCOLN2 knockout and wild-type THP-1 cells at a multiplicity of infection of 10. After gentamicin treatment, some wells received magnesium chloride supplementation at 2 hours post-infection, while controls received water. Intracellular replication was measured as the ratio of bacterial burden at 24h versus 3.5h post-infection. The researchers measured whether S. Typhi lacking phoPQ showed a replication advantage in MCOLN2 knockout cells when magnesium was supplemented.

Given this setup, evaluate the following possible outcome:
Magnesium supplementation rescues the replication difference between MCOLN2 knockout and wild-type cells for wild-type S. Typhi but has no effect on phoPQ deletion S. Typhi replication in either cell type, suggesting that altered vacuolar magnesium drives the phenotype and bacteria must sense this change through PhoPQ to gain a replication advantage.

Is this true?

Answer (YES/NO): NO